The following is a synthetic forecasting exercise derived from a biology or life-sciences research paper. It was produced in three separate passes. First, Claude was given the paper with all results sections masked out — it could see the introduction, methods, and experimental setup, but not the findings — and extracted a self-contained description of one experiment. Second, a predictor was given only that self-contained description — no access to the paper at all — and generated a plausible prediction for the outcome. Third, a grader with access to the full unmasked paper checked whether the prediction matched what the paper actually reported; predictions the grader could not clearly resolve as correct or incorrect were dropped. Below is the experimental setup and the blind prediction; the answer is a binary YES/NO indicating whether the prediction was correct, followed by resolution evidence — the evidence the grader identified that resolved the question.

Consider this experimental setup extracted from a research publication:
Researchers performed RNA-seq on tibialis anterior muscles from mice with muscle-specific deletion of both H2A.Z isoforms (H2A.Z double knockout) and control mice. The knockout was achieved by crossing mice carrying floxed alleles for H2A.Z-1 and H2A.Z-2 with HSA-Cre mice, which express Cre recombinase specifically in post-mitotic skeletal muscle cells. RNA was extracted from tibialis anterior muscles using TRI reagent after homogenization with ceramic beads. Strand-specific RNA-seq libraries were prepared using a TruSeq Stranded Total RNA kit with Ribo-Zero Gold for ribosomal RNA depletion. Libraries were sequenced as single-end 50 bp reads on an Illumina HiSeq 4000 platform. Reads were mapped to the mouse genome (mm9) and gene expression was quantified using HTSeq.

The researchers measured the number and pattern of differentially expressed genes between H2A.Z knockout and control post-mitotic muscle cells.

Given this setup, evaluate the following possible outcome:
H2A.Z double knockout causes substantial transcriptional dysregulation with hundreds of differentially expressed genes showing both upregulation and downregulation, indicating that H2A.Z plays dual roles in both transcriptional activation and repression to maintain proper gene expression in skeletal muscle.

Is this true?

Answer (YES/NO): NO